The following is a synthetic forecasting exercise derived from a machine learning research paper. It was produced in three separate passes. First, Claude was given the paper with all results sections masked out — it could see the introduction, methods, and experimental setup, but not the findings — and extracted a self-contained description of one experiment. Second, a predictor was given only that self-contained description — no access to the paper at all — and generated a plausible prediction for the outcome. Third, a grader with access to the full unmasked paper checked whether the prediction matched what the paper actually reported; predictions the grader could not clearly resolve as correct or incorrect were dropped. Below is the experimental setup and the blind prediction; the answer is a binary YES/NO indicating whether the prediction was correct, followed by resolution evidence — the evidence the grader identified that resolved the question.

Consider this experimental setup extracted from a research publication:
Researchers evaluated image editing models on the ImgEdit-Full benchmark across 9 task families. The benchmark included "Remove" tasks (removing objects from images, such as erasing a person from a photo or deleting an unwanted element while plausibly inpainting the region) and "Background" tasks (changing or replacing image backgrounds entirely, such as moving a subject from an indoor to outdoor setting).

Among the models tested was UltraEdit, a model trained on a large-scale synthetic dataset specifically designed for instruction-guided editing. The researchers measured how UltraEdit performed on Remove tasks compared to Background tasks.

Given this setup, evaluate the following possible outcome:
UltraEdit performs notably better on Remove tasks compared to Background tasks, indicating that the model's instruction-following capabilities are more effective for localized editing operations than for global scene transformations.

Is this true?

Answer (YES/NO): NO